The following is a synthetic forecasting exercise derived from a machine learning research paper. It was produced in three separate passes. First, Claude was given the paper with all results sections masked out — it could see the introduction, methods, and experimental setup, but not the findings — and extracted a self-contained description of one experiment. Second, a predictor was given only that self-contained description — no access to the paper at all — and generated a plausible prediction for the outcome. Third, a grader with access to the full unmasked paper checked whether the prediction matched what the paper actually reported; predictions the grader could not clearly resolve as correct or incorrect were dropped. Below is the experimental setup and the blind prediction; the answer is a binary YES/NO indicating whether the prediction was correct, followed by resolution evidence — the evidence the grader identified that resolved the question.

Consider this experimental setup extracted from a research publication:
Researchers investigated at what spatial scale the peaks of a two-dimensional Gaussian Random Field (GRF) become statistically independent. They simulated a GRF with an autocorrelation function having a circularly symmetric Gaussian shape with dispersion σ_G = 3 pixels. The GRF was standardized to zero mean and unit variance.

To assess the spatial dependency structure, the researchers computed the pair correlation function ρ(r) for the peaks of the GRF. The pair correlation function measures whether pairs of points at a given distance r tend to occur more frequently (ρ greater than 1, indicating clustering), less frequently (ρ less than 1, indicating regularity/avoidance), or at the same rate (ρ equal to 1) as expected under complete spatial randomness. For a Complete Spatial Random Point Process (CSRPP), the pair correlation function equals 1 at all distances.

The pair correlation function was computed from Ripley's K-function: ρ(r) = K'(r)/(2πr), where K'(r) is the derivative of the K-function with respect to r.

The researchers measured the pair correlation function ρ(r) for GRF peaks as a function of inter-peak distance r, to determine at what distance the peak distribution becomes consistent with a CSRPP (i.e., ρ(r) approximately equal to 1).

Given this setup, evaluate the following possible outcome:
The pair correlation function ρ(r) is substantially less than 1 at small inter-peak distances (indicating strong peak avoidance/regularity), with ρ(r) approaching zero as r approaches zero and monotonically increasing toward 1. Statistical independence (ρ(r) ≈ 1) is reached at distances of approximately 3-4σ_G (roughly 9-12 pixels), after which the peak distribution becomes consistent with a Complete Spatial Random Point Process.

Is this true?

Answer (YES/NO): NO